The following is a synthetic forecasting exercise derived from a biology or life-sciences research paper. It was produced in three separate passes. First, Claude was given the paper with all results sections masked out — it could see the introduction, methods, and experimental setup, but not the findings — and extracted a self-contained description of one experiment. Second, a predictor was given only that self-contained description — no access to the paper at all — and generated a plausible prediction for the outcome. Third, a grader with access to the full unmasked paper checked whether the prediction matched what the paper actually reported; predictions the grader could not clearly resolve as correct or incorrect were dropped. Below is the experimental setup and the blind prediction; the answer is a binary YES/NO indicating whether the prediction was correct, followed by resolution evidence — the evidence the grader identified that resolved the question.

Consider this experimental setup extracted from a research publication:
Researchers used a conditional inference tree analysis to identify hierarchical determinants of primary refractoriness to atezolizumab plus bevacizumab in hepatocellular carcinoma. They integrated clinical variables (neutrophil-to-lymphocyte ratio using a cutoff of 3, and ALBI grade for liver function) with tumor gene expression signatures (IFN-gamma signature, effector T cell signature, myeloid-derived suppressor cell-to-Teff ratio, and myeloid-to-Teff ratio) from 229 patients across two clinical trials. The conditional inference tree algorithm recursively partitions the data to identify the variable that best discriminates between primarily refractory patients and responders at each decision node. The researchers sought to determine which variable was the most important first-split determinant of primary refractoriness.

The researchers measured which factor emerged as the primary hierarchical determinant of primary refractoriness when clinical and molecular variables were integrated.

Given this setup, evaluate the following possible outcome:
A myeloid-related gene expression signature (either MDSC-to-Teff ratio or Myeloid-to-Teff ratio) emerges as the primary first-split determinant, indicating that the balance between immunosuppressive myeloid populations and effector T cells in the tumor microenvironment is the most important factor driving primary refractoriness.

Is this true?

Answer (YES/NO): NO